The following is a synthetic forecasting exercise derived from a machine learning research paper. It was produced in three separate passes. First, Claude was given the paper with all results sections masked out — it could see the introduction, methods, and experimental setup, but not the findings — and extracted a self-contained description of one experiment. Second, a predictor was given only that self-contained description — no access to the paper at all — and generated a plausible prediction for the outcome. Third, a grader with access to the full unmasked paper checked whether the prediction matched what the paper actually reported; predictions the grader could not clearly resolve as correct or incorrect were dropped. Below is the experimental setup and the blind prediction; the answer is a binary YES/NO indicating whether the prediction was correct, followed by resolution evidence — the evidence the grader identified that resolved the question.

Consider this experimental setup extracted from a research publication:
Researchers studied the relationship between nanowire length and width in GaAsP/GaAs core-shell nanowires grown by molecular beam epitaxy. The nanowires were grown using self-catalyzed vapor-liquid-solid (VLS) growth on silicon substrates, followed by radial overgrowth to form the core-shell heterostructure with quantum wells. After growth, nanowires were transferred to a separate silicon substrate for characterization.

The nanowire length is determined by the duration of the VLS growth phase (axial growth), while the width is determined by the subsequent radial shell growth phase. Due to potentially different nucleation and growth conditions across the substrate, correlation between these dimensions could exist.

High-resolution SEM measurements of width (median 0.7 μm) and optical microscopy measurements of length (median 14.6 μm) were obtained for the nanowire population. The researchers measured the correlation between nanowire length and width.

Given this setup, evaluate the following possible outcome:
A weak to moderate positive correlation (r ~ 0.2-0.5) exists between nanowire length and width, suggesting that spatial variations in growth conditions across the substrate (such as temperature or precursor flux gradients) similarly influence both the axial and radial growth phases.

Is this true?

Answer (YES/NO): NO